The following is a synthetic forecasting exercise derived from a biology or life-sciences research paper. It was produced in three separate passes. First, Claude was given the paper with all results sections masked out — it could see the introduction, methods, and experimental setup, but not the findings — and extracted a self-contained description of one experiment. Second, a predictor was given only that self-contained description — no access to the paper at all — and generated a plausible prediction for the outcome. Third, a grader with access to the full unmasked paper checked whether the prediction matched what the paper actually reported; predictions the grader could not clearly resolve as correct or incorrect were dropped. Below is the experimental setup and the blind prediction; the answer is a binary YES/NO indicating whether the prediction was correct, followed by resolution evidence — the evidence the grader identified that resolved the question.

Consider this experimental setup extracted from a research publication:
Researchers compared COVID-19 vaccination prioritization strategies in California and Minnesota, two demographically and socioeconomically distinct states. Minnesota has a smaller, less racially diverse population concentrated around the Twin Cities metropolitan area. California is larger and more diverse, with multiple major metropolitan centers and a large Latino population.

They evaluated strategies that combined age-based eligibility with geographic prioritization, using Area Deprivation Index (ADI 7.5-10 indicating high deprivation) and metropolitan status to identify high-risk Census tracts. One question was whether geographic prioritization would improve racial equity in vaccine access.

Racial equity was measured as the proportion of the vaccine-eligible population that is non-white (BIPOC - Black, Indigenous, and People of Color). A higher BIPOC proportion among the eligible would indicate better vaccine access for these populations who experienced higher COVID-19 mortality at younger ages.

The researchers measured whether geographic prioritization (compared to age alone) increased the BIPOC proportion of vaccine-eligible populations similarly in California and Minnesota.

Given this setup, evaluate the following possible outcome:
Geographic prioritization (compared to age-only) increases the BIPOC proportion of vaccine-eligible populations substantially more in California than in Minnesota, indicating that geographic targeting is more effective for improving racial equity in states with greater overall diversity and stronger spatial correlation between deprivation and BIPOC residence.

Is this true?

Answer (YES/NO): NO